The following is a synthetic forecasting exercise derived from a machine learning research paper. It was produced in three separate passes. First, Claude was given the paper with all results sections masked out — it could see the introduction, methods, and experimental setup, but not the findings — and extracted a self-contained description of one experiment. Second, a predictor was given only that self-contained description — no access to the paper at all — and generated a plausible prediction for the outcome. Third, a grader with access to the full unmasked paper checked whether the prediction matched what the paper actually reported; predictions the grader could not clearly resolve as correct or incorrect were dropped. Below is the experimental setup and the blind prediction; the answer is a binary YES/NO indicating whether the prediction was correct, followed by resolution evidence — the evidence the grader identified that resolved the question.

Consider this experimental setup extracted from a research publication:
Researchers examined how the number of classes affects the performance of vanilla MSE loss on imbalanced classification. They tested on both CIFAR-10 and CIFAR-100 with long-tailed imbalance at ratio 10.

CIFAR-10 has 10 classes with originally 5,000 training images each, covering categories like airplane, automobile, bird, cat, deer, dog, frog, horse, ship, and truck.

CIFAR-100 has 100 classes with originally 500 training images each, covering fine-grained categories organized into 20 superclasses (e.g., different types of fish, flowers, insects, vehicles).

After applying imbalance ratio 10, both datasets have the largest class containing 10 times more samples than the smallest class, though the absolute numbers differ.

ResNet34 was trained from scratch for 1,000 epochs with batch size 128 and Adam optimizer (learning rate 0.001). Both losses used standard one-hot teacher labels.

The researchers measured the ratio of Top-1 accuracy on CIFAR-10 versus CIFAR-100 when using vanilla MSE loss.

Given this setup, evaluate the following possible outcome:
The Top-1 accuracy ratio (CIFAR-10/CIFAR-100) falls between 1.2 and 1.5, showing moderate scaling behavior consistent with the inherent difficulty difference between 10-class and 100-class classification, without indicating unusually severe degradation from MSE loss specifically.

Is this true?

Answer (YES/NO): NO